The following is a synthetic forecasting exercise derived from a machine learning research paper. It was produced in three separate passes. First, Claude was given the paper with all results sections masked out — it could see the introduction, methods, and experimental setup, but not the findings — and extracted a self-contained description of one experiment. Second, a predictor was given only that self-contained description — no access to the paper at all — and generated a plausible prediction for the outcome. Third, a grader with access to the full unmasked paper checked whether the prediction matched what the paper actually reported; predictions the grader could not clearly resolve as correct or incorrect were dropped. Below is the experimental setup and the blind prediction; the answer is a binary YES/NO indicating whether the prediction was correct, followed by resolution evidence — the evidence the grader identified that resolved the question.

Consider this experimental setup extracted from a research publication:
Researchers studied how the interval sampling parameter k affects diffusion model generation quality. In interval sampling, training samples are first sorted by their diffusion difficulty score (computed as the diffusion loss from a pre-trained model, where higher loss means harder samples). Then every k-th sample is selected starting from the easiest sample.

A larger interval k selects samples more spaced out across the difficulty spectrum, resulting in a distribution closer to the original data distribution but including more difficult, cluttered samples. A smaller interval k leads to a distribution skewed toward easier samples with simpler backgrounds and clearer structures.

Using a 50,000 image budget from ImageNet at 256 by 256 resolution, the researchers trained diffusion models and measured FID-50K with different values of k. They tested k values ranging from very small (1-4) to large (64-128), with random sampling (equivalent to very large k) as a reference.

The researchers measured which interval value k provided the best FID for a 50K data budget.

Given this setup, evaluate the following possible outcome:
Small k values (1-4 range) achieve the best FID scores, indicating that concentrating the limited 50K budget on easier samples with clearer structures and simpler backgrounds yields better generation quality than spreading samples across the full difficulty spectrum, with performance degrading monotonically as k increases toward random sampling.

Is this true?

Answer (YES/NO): NO